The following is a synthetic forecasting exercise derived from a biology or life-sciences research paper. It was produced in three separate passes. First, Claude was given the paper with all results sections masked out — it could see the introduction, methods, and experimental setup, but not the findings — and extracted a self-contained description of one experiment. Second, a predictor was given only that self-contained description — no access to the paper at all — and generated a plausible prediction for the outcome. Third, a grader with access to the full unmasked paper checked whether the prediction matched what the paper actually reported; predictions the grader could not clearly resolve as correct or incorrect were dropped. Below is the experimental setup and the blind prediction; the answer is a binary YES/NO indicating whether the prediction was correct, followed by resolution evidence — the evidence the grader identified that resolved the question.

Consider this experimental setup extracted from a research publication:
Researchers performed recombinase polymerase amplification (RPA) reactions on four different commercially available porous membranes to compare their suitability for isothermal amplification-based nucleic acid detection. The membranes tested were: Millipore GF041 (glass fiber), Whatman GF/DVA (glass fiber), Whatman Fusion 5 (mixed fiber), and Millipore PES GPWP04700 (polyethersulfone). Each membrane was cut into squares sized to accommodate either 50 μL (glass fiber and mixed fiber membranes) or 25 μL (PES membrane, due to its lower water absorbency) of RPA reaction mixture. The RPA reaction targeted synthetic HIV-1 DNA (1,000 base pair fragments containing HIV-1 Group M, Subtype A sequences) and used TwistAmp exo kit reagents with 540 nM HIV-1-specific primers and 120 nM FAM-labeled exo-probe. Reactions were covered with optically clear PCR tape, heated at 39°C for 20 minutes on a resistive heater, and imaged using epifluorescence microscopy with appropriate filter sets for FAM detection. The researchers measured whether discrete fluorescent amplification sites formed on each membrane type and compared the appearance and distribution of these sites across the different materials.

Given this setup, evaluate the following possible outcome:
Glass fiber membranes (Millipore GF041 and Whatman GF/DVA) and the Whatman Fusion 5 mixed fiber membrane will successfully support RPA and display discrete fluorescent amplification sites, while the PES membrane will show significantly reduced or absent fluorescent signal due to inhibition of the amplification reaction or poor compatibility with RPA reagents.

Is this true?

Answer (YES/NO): NO